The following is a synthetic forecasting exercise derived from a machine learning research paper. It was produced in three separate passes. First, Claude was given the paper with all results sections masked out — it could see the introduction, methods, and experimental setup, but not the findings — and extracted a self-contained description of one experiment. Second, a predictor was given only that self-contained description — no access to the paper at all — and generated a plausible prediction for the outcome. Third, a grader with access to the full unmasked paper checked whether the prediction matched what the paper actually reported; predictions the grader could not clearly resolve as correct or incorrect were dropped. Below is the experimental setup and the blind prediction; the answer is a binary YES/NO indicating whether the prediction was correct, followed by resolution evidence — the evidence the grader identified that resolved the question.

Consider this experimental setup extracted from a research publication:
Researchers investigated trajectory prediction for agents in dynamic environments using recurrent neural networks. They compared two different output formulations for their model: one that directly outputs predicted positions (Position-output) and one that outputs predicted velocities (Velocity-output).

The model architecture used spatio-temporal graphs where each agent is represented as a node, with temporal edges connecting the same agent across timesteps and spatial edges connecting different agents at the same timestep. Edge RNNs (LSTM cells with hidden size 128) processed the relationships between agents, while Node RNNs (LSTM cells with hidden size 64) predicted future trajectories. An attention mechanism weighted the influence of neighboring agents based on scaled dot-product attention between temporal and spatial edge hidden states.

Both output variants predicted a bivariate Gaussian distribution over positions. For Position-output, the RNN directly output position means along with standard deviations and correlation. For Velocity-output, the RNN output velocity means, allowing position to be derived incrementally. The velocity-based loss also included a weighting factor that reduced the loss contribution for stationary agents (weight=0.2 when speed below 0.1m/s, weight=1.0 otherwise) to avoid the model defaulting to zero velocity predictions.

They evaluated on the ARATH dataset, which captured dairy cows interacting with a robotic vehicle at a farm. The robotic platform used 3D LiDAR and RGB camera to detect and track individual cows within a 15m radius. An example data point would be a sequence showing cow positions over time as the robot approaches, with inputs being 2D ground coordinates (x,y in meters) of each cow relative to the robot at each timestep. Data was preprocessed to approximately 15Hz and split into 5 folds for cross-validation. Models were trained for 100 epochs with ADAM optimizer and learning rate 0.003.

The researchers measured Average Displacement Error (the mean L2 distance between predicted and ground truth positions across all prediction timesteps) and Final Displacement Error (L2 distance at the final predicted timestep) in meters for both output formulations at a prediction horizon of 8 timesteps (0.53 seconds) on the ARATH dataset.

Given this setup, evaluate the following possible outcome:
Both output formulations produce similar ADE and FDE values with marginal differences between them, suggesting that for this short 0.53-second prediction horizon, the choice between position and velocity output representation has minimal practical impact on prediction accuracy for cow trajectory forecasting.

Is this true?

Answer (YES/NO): NO